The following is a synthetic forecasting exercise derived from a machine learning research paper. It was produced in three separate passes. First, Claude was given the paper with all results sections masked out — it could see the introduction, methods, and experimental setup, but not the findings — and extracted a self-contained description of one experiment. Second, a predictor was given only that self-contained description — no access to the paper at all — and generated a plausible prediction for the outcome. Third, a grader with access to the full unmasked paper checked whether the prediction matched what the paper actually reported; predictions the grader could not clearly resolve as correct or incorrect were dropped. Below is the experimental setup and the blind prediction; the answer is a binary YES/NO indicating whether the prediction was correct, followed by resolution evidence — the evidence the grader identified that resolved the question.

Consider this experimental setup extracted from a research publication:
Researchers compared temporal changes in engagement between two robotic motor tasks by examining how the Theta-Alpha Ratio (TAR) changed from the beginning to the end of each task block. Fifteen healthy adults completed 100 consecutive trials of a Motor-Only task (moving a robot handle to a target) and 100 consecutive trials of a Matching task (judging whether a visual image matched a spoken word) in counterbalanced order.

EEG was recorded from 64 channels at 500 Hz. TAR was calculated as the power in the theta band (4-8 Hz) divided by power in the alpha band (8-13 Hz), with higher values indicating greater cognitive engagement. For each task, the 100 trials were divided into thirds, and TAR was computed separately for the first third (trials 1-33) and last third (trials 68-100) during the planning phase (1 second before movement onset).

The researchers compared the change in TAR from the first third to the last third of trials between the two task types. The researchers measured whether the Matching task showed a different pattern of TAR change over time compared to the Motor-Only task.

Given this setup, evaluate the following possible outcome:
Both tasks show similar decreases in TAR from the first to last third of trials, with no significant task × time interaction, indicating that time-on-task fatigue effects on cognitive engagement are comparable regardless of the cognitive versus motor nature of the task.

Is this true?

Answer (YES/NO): NO